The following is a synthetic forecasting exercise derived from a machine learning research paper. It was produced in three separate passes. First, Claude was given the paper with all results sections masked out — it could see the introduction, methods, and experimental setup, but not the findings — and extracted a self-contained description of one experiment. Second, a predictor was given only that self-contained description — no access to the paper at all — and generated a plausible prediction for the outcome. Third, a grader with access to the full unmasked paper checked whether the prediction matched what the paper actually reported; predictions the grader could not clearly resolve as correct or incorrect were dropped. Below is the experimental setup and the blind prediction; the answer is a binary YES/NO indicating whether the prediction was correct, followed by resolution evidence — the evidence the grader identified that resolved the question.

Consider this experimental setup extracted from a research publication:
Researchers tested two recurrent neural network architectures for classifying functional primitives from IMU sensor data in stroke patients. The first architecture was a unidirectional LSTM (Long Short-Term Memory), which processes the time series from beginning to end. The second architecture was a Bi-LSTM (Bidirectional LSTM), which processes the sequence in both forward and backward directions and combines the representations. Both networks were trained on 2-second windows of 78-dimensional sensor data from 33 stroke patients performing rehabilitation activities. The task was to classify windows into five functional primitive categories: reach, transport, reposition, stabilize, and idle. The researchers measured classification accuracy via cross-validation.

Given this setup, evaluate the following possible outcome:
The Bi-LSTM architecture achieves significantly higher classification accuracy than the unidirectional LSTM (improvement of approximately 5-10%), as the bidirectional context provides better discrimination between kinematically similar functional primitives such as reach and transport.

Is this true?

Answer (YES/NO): NO